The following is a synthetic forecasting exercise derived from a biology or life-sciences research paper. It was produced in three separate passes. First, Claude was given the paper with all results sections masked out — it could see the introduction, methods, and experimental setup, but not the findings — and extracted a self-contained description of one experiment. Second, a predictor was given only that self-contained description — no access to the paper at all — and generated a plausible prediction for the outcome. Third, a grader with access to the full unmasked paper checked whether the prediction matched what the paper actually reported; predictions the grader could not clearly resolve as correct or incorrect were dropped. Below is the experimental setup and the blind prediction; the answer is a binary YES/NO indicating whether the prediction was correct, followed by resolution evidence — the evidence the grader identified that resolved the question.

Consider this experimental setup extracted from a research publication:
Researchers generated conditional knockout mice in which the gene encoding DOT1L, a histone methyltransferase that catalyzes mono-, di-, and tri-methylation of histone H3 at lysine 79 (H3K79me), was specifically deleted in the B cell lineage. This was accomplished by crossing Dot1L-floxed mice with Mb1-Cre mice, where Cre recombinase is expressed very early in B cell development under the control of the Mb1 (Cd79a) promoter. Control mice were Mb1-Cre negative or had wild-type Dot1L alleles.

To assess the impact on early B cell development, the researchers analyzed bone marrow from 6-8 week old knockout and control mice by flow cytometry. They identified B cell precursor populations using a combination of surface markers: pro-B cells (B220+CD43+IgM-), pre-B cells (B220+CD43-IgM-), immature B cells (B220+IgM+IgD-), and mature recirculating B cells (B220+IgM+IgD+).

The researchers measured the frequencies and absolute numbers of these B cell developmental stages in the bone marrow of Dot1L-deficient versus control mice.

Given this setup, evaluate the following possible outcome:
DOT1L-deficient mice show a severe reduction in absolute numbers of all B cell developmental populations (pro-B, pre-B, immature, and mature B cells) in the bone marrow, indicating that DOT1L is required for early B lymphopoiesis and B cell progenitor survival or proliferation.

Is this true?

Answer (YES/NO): NO